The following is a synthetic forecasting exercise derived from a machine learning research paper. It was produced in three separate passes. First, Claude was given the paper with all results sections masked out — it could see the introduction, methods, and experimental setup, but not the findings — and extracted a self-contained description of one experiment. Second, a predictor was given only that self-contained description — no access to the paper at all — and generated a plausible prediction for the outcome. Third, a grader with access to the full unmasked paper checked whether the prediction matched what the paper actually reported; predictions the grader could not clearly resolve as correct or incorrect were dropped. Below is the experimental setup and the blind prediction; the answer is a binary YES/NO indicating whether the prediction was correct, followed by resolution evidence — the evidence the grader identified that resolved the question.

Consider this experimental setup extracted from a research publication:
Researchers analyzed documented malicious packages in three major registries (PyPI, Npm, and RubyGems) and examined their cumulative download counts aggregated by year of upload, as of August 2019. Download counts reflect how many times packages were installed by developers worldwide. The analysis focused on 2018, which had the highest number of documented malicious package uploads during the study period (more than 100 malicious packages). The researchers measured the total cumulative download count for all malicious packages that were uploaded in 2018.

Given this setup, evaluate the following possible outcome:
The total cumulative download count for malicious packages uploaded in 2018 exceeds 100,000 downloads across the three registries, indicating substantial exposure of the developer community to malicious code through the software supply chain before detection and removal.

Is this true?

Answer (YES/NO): YES